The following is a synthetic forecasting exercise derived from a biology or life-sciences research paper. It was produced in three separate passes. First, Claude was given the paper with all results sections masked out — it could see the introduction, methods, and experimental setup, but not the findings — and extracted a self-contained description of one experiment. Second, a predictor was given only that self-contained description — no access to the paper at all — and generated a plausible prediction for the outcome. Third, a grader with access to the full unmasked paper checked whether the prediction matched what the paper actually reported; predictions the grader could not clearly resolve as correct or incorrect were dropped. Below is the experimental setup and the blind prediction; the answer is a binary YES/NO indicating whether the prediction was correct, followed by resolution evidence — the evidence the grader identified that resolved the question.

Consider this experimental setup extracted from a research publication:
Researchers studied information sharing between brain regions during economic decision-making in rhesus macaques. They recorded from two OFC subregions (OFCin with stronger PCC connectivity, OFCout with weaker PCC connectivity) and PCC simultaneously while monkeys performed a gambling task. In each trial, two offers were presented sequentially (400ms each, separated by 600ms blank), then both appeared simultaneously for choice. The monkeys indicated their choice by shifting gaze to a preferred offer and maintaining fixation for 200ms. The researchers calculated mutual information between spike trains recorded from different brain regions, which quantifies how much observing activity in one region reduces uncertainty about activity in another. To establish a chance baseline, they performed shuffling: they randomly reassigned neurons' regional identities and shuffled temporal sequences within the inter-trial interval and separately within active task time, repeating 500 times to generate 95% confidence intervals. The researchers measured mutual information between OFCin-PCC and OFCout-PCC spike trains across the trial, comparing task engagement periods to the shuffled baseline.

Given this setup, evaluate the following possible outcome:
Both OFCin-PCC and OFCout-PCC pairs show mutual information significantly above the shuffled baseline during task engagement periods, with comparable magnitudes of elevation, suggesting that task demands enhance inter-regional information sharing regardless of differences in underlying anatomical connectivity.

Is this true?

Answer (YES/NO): NO